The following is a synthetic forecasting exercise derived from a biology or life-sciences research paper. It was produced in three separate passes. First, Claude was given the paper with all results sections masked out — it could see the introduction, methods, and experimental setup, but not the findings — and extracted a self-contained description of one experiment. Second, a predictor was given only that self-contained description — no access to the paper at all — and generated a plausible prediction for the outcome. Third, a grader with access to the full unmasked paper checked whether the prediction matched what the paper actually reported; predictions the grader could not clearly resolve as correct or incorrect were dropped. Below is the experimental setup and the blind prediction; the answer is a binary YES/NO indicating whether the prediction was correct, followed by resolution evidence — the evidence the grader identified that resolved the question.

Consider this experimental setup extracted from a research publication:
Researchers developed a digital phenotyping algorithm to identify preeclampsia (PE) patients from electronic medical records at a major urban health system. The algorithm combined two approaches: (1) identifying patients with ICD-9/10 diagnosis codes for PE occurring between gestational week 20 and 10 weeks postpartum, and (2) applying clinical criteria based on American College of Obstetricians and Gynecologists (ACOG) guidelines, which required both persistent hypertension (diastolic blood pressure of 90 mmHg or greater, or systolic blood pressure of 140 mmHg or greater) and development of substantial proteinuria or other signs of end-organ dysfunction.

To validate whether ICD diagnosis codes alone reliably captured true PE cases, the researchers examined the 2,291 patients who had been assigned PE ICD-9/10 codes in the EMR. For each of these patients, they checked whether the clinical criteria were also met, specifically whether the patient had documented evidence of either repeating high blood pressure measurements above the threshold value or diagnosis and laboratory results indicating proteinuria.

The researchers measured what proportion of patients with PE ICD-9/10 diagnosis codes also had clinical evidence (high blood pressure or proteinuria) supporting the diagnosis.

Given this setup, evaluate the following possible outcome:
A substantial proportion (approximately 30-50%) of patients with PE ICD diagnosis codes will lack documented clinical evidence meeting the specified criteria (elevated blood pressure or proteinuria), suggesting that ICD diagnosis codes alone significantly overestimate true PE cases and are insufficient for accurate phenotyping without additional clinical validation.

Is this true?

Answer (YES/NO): NO